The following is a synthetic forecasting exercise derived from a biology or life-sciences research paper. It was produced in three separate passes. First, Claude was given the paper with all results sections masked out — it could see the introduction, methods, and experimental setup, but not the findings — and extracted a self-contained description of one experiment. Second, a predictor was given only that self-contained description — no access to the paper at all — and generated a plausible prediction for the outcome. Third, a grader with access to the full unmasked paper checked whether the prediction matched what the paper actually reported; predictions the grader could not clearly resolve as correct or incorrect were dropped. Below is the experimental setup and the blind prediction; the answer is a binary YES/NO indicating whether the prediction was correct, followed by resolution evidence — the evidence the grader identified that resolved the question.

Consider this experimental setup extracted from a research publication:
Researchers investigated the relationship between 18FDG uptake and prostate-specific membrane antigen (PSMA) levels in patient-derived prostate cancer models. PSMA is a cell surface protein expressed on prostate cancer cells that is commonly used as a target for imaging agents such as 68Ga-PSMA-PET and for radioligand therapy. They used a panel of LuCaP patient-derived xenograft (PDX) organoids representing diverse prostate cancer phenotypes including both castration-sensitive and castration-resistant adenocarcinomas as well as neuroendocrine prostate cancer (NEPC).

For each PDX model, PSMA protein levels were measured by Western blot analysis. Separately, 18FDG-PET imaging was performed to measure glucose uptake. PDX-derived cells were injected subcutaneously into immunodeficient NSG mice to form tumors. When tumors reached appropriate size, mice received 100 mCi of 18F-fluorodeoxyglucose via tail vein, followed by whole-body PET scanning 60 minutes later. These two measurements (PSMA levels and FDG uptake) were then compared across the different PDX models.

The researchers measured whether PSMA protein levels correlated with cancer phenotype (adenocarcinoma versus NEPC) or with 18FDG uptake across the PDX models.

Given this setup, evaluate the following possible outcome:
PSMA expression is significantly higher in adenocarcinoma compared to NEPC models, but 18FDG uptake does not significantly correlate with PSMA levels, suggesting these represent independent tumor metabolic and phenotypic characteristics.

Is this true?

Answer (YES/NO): NO